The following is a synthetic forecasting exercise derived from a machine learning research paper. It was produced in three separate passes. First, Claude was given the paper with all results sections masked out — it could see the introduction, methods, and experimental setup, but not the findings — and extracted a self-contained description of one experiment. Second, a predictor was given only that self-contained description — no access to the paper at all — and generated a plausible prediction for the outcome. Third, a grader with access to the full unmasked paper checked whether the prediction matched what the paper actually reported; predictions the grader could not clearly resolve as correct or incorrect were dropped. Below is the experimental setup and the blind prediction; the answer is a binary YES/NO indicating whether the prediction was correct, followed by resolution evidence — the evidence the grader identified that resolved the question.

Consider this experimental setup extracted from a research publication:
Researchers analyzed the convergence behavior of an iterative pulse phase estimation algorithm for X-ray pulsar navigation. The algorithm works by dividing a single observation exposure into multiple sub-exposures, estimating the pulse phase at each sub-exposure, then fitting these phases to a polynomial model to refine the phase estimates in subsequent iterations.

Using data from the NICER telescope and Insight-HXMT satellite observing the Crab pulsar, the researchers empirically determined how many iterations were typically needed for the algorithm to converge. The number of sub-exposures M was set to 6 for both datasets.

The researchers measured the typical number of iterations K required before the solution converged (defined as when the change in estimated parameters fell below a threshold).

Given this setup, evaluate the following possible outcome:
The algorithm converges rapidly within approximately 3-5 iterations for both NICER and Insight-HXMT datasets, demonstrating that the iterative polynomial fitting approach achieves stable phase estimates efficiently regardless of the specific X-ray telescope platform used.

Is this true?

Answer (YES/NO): NO